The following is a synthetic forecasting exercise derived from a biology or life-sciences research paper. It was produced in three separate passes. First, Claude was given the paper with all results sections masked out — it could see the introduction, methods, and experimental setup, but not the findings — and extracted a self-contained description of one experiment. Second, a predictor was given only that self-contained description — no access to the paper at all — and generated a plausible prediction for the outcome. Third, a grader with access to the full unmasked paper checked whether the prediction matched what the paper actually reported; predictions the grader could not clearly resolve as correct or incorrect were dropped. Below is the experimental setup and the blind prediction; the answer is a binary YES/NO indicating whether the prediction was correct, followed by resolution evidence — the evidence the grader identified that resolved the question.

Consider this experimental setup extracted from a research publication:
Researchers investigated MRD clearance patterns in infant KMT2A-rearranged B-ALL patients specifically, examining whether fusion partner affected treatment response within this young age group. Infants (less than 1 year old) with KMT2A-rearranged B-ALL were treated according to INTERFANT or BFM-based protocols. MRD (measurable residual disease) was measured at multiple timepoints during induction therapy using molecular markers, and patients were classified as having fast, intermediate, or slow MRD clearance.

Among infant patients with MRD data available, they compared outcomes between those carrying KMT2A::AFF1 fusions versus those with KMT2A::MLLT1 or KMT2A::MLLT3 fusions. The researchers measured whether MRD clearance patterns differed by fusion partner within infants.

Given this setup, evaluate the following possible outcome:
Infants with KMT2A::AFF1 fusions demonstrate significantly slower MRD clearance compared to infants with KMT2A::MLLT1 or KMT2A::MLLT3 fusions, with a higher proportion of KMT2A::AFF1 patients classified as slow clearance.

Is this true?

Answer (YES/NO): YES